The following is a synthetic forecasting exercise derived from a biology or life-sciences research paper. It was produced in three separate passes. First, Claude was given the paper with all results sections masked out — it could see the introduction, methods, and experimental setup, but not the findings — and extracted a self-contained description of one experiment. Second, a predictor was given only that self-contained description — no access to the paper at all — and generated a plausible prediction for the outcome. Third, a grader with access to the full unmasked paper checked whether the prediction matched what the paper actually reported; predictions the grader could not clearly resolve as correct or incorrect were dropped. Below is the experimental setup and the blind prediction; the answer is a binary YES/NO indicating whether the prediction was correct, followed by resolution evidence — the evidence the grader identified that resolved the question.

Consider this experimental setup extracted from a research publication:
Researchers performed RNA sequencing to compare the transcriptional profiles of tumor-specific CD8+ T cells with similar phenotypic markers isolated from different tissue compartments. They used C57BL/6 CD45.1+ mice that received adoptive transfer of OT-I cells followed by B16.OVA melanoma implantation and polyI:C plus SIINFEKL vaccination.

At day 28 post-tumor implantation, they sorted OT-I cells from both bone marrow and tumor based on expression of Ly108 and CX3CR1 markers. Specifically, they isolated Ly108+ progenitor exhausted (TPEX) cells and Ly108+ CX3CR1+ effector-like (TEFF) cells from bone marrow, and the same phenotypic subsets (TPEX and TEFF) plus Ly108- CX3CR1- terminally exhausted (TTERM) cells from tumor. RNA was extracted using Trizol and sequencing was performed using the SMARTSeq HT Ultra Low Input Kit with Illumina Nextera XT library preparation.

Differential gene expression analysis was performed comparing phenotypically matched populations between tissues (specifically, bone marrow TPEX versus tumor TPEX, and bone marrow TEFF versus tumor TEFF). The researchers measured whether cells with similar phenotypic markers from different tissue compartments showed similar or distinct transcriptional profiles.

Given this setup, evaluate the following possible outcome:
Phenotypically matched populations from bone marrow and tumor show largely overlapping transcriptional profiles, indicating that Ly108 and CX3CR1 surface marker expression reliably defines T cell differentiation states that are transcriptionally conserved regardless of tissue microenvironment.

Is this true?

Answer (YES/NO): NO